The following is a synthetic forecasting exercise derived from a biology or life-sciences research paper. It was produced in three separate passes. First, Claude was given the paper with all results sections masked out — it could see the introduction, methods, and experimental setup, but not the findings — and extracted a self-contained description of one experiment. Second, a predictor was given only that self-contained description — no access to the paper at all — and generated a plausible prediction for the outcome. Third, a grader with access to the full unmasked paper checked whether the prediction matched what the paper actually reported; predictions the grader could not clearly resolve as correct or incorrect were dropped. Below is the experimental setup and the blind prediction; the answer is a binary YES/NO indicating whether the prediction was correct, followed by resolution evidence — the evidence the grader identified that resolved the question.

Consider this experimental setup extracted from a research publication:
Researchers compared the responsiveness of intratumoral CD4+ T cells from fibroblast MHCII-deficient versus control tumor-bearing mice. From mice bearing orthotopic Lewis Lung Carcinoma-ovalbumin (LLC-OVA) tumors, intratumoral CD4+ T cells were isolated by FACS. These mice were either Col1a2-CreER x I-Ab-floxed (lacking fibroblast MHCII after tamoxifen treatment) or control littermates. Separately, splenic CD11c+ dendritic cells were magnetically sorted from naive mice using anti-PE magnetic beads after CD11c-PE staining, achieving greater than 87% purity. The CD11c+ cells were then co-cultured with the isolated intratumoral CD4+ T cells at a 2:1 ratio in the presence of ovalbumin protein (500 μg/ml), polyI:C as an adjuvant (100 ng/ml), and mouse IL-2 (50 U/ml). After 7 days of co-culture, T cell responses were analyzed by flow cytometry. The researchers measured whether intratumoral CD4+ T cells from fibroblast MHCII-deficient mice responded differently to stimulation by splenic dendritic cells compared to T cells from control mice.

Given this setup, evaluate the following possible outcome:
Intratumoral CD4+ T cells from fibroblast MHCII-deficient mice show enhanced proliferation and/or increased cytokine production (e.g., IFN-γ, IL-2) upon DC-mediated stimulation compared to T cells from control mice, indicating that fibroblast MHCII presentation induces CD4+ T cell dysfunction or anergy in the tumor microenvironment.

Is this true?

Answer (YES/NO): NO